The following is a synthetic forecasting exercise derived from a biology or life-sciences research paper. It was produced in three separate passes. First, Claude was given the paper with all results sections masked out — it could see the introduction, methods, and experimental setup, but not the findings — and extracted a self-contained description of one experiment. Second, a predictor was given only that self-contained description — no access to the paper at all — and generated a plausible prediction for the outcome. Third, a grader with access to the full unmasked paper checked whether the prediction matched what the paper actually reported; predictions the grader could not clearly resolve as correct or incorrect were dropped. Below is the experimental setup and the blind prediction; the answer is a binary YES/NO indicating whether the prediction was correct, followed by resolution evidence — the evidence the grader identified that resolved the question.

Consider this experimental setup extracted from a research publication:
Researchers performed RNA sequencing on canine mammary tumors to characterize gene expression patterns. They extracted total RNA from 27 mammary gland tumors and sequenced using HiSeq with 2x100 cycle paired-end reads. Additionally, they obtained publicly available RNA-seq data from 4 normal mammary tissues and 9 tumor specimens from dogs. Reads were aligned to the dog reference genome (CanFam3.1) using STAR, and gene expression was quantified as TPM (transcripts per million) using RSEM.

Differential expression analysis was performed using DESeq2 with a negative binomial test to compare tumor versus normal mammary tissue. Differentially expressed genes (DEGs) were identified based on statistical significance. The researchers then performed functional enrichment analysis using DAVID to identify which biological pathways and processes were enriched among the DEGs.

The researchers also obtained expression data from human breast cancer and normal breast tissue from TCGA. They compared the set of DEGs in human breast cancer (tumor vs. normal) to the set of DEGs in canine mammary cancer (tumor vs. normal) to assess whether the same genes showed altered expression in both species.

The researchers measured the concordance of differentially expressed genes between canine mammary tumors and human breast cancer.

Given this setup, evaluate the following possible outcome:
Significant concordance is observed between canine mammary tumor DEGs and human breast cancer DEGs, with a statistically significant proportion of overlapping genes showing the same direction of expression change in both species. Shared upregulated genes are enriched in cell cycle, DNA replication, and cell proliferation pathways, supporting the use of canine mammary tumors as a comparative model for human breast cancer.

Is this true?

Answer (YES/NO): NO